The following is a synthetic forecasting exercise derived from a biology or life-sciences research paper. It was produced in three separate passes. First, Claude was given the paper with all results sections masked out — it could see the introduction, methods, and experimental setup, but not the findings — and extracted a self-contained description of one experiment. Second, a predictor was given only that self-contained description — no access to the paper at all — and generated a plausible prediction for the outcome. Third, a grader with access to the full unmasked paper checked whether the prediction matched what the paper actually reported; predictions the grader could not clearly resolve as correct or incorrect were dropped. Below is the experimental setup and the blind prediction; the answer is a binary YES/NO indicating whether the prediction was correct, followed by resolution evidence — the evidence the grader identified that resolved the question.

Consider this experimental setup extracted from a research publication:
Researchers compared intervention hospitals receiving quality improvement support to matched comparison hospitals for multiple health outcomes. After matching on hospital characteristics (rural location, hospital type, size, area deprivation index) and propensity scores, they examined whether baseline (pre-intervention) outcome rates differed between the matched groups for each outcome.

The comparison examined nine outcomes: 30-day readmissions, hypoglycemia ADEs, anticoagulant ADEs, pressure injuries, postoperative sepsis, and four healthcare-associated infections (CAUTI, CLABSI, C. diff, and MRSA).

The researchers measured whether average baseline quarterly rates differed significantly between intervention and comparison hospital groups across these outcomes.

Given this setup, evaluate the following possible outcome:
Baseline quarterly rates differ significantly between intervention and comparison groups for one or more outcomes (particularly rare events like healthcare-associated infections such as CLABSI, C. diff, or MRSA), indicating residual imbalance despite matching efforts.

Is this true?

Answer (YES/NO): NO